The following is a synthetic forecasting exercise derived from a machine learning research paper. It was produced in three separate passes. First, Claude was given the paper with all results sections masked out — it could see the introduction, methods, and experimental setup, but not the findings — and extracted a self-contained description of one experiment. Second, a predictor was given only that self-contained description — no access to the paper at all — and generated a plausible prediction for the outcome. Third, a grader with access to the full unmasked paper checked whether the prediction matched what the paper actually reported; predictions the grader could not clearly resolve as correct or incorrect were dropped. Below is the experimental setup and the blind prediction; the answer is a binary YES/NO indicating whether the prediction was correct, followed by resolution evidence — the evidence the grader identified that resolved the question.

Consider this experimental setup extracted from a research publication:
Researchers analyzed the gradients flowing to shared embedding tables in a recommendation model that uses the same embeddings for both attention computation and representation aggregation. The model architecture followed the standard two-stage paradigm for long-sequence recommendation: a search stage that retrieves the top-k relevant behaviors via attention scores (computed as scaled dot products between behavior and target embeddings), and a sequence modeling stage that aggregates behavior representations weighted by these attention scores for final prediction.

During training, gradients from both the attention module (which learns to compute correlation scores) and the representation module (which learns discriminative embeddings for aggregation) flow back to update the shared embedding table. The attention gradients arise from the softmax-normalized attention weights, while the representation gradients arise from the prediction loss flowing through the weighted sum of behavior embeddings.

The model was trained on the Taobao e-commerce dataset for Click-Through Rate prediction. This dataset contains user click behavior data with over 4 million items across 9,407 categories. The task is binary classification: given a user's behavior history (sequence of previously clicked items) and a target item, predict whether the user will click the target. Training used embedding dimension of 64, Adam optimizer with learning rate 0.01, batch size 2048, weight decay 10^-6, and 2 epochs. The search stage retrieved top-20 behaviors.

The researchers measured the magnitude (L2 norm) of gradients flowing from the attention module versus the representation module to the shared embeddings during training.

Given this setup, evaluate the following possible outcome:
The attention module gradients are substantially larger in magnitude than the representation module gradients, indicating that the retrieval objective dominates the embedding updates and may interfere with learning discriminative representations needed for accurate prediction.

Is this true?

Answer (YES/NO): NO